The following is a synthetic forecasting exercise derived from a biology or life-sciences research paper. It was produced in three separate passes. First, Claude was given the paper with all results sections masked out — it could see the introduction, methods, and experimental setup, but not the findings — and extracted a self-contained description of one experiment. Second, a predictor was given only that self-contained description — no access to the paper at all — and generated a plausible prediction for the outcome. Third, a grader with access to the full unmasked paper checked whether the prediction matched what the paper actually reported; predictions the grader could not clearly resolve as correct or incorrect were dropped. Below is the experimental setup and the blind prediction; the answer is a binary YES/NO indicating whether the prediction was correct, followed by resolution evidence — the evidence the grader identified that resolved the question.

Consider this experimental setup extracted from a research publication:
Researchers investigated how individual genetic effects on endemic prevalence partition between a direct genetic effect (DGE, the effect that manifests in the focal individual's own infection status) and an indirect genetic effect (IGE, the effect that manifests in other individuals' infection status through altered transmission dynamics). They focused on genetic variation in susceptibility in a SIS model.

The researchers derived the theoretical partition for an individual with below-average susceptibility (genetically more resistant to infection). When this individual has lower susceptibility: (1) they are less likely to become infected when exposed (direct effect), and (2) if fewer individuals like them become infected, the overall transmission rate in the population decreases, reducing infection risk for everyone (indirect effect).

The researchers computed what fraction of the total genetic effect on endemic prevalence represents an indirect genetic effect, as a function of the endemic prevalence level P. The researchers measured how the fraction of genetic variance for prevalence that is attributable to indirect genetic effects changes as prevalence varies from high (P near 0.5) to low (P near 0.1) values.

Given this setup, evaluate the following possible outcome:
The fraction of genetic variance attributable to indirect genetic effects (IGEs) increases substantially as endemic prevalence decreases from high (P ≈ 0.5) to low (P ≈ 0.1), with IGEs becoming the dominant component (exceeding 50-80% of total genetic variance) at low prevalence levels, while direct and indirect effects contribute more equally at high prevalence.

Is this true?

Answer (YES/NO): YES